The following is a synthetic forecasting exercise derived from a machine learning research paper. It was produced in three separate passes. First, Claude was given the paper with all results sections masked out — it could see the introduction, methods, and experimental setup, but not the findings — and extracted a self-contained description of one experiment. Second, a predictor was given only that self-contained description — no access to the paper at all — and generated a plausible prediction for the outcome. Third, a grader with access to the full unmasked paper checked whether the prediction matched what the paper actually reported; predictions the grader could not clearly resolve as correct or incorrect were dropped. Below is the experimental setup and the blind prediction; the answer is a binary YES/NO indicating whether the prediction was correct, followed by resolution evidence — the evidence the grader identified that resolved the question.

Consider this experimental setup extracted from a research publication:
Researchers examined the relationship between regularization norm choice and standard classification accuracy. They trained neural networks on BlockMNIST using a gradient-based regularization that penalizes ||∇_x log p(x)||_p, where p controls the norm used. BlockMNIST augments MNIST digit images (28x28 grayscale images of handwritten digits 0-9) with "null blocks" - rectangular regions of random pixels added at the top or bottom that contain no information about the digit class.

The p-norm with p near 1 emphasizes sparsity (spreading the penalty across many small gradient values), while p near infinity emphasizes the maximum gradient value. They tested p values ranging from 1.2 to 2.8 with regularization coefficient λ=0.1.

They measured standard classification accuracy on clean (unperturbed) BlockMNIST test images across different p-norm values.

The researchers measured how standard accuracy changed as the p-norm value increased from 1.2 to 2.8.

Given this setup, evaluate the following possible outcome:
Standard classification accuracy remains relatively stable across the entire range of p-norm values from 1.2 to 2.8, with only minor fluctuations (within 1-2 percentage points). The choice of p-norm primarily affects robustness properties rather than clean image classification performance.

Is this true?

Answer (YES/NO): NO